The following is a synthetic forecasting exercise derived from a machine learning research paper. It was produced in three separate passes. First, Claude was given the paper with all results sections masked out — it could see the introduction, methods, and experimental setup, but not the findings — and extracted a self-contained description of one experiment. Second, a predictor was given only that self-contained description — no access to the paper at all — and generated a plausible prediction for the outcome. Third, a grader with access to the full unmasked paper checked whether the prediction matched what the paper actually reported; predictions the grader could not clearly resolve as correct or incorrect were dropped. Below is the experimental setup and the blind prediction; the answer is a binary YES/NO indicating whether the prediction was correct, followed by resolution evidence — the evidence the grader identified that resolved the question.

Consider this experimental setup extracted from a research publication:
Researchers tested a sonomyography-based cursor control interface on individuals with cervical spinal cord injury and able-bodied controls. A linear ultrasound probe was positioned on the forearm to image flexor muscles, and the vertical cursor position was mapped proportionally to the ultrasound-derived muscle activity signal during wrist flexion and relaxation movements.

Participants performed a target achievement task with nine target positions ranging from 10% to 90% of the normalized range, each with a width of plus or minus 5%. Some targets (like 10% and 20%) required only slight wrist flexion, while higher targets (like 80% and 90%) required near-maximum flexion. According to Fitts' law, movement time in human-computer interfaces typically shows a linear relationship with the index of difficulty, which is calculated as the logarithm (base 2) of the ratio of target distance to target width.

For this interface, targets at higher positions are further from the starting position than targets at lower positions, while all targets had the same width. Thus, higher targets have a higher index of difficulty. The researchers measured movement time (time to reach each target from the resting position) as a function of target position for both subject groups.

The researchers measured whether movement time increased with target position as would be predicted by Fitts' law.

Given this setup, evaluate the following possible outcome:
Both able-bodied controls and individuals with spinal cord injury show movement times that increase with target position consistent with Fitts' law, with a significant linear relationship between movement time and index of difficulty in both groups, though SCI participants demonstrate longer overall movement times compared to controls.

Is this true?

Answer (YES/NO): NO